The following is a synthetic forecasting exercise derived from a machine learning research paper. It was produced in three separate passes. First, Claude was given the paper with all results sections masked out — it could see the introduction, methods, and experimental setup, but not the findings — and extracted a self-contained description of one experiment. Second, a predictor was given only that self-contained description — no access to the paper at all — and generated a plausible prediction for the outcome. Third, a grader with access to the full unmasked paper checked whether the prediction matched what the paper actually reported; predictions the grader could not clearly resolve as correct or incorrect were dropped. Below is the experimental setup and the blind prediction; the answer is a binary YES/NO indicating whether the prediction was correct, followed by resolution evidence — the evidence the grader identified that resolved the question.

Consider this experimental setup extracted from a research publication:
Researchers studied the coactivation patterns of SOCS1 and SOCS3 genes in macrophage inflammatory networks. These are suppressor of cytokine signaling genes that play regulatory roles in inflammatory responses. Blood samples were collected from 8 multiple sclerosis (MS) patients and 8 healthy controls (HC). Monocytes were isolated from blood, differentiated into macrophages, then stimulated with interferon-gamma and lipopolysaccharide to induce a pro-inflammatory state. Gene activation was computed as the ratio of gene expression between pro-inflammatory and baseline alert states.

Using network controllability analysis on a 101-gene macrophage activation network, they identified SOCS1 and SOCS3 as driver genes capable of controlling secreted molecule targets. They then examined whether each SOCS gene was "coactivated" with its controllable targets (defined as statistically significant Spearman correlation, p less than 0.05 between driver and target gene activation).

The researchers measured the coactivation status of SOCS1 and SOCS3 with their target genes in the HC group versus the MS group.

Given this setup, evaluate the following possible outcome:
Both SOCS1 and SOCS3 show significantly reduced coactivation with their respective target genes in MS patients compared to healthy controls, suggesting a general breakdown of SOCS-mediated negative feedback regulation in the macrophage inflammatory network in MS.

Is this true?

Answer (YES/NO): NO